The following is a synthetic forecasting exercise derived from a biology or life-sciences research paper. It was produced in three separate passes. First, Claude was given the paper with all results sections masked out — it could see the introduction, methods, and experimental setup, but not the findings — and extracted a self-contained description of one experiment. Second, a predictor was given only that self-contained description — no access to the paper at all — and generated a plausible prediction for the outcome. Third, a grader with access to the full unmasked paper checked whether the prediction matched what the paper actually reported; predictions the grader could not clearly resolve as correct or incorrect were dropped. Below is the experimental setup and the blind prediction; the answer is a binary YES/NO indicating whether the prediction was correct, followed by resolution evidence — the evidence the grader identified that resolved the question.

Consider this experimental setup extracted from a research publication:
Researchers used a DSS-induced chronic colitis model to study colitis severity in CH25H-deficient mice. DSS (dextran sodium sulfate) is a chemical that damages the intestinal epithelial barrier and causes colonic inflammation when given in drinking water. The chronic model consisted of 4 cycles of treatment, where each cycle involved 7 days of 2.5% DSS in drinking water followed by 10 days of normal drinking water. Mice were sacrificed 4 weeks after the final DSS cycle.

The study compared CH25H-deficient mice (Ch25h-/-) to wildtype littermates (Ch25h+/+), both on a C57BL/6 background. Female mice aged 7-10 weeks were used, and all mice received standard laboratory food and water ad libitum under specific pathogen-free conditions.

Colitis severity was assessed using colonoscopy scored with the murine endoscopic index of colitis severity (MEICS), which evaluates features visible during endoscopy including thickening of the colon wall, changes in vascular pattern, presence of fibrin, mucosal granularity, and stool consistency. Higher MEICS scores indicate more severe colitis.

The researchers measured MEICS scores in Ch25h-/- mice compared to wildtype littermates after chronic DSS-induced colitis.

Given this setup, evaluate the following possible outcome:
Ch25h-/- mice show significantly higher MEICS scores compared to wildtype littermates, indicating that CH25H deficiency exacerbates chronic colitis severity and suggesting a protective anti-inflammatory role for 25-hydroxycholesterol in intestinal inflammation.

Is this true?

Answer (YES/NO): NO